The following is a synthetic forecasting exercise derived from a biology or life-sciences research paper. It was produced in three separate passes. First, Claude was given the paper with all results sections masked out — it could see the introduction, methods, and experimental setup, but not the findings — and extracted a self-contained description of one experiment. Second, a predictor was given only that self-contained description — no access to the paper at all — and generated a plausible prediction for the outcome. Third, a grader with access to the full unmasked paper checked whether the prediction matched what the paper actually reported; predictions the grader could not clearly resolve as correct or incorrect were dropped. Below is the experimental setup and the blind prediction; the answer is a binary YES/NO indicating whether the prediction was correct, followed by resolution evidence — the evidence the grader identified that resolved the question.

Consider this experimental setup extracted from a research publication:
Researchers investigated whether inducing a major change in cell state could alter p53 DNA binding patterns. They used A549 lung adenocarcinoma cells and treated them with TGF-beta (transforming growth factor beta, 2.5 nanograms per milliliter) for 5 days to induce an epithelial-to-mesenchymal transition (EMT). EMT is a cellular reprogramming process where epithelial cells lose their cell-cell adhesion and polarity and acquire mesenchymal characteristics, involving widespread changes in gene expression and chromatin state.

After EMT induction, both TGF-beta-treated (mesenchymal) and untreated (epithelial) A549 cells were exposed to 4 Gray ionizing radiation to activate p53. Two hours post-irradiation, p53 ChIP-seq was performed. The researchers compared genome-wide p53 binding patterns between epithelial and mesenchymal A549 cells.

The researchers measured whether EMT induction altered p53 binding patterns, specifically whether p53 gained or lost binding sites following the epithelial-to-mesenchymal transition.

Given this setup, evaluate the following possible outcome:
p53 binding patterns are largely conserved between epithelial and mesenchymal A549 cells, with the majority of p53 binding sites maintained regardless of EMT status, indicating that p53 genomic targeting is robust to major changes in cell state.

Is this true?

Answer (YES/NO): NO